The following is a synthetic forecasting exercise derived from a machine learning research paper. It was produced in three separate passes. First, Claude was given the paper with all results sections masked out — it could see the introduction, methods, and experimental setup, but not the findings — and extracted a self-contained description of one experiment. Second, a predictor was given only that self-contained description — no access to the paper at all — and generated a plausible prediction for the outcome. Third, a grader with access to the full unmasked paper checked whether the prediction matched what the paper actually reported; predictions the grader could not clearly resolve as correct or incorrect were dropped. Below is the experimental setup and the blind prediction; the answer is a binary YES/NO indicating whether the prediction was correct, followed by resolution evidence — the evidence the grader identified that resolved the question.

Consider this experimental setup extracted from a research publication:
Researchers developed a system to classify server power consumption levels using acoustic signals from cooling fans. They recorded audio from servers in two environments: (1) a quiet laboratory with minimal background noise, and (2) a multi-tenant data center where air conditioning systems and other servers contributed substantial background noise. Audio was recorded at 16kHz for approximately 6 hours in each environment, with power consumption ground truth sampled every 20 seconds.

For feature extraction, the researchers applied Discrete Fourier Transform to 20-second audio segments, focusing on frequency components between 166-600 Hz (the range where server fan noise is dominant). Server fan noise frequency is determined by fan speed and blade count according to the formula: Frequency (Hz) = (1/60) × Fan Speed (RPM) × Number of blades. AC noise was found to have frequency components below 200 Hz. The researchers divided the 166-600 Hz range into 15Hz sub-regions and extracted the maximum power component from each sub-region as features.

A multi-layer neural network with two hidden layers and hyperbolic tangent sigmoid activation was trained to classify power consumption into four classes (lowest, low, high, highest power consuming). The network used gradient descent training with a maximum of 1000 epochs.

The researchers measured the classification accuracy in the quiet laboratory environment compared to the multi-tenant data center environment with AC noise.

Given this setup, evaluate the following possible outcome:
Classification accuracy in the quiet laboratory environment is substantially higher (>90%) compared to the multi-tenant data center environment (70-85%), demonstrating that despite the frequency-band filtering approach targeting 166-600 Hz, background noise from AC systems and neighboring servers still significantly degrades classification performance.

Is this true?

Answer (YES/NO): YES